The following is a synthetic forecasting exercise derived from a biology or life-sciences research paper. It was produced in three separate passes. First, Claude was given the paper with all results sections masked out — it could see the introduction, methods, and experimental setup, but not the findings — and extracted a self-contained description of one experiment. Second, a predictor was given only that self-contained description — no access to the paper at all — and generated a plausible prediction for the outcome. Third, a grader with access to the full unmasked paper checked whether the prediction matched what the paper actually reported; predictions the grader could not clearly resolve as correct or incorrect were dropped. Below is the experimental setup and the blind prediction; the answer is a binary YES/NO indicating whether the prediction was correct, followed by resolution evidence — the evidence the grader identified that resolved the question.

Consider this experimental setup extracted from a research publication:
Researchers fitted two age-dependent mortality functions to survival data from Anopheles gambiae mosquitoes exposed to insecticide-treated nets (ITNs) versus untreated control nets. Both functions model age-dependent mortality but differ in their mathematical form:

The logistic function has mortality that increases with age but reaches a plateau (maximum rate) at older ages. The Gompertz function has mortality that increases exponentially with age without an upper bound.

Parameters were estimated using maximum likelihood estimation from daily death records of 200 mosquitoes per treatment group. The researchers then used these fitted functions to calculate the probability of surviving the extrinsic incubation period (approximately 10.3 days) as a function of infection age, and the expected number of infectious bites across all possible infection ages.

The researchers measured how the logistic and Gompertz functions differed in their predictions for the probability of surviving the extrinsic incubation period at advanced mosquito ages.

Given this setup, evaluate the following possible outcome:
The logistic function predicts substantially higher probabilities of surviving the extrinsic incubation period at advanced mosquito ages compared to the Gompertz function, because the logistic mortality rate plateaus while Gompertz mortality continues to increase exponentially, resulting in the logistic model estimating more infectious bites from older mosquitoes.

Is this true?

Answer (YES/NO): YES